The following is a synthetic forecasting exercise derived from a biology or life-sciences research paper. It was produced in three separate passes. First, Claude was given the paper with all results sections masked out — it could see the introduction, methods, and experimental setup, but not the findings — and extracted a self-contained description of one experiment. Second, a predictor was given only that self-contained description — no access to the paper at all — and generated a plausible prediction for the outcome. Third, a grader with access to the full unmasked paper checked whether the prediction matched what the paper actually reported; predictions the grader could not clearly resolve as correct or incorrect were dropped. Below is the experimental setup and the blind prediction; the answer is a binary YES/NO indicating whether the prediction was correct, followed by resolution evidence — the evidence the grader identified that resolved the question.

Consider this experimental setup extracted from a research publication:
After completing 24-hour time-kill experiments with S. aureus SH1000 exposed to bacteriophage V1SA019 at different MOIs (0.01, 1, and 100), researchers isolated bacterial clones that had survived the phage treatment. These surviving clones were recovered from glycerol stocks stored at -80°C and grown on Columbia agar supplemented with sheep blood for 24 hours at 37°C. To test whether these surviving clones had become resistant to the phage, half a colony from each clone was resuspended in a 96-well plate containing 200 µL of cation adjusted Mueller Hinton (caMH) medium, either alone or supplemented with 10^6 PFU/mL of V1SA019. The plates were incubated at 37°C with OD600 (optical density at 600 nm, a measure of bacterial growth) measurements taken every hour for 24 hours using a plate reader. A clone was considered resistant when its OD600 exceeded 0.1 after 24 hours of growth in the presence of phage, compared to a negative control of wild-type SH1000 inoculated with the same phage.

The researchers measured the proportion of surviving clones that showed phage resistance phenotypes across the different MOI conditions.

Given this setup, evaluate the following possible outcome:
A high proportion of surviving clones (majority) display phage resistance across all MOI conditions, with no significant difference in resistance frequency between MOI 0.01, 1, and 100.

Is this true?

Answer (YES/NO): YES